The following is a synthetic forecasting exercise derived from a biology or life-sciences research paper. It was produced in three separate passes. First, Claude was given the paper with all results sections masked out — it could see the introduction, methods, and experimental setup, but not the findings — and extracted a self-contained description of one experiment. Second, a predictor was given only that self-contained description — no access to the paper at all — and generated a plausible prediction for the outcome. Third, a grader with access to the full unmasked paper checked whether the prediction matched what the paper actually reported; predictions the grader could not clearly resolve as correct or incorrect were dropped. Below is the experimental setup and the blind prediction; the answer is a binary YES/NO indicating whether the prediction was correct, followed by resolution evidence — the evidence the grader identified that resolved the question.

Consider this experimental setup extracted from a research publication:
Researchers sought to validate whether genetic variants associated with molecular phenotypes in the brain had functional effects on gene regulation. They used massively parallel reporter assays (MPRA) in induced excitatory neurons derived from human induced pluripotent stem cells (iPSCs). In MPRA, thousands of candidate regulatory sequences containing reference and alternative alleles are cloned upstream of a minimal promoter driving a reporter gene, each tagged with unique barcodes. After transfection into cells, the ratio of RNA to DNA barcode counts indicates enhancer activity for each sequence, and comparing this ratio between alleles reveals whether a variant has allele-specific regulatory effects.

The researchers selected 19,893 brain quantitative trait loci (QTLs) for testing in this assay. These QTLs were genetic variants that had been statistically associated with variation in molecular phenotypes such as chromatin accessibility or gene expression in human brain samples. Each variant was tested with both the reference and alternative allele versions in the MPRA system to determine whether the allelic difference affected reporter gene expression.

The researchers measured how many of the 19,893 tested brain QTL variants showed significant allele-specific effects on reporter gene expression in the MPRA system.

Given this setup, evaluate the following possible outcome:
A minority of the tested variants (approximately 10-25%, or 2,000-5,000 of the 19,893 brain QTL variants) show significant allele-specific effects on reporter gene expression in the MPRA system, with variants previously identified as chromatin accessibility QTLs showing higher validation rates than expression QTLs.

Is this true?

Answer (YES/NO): NO